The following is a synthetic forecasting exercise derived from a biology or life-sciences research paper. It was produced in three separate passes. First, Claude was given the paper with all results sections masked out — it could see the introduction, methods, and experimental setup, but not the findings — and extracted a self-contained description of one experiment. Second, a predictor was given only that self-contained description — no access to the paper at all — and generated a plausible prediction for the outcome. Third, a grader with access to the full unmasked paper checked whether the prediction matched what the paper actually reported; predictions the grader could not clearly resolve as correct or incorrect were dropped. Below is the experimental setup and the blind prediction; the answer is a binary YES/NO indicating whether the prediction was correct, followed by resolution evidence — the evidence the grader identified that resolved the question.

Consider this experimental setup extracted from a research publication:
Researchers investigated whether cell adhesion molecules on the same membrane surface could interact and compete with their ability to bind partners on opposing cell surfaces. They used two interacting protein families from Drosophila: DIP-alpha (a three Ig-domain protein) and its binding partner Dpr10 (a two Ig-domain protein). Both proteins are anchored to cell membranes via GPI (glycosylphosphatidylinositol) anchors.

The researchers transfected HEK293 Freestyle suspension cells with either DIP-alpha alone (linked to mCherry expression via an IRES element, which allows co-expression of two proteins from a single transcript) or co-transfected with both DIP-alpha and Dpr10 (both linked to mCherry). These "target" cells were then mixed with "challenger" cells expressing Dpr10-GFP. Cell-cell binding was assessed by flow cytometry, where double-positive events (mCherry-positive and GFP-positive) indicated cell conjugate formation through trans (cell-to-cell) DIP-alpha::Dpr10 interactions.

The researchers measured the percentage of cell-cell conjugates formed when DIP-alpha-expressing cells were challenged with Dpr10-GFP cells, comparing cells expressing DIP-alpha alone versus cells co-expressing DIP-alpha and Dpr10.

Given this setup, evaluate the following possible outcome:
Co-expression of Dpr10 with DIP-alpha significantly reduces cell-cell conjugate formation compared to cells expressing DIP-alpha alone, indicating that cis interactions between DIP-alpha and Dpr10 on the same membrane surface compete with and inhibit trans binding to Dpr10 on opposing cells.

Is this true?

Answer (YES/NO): YES